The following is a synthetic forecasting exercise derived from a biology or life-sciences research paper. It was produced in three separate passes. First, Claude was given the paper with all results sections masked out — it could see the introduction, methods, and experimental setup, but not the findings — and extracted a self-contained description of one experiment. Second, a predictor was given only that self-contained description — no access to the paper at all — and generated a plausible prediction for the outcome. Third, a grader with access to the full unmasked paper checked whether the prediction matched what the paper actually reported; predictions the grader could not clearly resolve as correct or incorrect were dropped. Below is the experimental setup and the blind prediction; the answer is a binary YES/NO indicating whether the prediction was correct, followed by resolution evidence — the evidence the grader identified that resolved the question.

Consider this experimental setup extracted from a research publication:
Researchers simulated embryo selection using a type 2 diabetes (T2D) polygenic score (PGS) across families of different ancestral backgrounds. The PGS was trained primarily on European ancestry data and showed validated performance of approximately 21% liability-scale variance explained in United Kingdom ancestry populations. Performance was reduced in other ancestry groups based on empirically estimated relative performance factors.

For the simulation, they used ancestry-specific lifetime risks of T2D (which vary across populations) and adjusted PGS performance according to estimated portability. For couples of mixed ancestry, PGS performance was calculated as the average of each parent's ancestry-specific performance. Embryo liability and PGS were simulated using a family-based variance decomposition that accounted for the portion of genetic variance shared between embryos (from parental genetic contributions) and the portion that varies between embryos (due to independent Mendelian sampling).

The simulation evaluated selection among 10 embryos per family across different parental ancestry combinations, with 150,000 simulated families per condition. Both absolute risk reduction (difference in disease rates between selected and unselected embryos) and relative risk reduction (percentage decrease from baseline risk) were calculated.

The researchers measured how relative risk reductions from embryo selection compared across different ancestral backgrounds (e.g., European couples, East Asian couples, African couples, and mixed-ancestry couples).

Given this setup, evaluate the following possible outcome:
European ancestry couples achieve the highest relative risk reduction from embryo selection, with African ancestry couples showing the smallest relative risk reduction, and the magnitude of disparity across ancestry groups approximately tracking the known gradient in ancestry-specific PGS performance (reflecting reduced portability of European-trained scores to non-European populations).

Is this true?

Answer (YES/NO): NO